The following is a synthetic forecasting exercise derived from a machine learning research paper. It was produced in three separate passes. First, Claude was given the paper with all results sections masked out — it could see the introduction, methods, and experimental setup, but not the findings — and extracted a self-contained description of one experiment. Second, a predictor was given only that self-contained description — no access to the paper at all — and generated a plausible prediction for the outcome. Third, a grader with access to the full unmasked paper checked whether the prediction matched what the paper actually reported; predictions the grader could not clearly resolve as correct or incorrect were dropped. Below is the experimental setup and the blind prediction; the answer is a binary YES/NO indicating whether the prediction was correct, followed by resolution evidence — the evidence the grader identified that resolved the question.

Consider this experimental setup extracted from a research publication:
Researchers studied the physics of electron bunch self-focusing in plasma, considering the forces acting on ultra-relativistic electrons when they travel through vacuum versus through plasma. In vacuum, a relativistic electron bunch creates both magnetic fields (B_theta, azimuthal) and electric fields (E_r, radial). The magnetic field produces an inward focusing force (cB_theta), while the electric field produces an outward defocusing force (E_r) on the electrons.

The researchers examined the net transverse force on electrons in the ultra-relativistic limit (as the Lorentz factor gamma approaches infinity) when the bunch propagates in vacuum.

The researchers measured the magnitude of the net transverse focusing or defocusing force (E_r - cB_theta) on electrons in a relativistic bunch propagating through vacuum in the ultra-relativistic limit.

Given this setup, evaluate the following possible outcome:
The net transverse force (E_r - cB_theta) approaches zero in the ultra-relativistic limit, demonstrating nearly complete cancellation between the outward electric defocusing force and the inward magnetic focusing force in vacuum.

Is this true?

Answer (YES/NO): YES